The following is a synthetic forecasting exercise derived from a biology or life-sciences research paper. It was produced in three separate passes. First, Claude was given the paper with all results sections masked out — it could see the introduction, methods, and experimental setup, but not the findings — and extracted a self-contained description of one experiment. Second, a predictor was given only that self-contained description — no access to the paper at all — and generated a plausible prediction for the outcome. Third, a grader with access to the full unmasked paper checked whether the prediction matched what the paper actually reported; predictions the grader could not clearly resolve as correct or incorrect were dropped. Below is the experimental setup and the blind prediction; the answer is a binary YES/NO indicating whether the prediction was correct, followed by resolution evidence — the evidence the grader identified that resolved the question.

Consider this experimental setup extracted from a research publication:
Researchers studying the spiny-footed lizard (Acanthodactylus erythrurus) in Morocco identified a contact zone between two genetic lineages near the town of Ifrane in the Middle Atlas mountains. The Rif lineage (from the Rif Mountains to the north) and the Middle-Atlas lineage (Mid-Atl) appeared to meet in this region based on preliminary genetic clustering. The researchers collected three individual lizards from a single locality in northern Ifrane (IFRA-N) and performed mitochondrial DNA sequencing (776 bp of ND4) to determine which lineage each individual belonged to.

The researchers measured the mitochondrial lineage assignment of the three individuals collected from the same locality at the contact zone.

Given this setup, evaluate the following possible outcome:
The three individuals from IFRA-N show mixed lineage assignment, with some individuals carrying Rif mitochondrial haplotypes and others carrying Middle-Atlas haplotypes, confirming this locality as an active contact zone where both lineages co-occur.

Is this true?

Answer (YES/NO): YES